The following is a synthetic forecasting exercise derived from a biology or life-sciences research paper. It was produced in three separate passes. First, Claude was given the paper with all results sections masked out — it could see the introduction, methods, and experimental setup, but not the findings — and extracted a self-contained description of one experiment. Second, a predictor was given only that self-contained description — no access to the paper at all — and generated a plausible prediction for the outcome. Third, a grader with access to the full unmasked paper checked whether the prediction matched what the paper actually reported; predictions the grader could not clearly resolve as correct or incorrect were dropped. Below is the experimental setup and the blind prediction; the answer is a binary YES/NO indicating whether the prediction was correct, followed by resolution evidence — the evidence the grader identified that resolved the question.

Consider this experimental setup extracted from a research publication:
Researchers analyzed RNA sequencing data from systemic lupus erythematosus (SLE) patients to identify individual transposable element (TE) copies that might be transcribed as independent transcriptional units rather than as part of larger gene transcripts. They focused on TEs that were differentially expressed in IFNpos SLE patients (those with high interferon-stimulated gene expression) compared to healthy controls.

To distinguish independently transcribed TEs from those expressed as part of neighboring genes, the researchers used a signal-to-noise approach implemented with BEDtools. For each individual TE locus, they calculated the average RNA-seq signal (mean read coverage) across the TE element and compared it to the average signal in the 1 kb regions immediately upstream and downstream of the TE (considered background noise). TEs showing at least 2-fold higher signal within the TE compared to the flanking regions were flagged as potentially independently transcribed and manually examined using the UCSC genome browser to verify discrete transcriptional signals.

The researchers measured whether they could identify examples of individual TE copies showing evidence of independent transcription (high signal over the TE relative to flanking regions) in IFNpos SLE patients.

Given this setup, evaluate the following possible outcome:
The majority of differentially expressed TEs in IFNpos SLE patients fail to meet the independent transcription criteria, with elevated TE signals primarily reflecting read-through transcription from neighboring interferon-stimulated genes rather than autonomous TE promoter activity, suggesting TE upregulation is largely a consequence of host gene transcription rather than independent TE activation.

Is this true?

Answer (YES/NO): NO